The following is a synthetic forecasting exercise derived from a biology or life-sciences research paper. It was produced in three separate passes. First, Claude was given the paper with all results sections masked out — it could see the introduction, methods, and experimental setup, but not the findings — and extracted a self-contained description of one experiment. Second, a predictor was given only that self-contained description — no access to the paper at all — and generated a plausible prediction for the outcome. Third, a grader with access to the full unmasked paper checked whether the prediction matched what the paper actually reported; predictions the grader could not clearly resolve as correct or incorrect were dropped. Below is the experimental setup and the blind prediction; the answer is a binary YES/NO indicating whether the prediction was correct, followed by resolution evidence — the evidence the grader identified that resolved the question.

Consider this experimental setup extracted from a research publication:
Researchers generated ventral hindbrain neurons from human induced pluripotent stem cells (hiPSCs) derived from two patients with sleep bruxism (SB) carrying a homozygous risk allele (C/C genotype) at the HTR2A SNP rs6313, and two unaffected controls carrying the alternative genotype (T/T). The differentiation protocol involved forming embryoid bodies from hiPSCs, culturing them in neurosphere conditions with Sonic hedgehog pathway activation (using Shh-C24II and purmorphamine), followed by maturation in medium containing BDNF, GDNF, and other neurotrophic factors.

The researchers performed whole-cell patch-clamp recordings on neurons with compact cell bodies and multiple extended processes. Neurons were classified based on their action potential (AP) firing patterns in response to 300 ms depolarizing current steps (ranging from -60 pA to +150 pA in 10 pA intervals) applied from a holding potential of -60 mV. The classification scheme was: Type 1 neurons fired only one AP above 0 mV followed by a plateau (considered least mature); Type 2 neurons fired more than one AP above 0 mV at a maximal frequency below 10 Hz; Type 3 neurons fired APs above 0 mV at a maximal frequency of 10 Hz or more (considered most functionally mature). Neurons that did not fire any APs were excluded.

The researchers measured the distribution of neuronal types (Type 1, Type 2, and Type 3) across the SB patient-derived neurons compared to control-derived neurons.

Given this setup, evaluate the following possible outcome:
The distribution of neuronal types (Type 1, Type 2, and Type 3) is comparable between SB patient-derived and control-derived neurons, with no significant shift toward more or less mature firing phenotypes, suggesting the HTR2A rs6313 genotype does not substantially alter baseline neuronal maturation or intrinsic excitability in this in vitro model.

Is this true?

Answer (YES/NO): NO